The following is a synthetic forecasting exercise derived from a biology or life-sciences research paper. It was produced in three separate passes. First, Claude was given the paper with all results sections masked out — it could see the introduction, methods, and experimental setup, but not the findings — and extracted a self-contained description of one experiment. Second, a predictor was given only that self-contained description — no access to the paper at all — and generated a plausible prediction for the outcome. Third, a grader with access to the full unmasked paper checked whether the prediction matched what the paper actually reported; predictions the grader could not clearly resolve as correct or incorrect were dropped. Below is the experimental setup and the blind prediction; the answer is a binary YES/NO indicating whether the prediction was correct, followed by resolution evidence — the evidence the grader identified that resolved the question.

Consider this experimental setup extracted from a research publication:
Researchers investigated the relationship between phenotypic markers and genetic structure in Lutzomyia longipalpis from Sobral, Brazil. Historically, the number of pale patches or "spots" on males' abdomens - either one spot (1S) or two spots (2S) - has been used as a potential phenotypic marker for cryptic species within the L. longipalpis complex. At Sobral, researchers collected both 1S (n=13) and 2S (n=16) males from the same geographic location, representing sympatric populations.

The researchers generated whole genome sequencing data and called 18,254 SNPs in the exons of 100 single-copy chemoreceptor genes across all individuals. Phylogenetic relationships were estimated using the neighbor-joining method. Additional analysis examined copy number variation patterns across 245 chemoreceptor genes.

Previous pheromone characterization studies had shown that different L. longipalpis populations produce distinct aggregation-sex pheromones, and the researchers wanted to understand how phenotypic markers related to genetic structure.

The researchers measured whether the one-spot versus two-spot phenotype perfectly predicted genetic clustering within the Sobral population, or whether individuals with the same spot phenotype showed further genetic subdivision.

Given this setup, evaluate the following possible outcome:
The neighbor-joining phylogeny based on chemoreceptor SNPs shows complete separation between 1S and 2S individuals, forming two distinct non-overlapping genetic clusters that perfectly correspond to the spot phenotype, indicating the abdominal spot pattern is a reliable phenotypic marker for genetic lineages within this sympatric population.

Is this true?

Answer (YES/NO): NO